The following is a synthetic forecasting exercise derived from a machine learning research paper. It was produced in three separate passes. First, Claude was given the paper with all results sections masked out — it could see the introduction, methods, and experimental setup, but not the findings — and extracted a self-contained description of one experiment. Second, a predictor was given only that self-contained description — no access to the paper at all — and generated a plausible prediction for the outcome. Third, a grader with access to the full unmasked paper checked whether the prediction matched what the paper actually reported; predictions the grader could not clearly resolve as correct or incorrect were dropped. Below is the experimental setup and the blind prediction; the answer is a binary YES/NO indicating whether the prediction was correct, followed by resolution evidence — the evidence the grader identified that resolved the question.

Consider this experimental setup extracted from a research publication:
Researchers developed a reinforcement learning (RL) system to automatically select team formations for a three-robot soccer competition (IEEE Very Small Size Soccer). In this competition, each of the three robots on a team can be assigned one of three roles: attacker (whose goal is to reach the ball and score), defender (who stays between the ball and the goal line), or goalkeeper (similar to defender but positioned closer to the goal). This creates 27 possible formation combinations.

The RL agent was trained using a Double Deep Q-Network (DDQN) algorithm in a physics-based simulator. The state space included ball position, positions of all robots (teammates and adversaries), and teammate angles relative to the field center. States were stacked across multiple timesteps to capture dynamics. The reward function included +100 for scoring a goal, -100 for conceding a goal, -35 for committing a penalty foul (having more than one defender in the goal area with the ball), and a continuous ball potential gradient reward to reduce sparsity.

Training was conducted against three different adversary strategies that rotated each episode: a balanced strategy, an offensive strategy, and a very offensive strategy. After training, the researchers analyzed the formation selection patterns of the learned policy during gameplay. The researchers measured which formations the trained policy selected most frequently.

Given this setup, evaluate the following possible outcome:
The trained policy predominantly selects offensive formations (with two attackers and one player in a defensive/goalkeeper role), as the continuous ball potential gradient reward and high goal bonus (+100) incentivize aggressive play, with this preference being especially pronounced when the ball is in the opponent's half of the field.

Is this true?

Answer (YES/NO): NO